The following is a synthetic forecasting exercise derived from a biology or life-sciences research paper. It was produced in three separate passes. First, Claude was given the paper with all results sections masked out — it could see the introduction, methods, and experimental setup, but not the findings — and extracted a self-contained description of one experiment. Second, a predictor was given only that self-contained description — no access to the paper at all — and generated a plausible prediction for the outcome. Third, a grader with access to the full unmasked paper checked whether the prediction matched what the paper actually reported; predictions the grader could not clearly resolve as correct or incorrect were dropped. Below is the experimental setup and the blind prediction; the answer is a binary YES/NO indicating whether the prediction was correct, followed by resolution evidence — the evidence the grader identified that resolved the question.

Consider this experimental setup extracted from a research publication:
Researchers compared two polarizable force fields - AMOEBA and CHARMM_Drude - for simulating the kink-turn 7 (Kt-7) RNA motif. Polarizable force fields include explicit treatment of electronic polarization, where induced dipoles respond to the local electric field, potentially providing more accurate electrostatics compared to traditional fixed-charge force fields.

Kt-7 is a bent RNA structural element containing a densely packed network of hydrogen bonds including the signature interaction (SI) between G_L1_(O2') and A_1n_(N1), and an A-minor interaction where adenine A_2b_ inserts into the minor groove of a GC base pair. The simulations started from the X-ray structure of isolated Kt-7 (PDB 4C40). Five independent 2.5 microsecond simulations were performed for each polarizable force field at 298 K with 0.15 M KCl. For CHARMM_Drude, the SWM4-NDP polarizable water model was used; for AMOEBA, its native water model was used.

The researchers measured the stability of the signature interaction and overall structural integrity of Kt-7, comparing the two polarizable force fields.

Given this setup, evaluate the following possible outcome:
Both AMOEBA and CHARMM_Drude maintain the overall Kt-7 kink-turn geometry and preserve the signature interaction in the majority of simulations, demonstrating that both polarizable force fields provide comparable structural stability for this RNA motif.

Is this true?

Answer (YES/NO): NO